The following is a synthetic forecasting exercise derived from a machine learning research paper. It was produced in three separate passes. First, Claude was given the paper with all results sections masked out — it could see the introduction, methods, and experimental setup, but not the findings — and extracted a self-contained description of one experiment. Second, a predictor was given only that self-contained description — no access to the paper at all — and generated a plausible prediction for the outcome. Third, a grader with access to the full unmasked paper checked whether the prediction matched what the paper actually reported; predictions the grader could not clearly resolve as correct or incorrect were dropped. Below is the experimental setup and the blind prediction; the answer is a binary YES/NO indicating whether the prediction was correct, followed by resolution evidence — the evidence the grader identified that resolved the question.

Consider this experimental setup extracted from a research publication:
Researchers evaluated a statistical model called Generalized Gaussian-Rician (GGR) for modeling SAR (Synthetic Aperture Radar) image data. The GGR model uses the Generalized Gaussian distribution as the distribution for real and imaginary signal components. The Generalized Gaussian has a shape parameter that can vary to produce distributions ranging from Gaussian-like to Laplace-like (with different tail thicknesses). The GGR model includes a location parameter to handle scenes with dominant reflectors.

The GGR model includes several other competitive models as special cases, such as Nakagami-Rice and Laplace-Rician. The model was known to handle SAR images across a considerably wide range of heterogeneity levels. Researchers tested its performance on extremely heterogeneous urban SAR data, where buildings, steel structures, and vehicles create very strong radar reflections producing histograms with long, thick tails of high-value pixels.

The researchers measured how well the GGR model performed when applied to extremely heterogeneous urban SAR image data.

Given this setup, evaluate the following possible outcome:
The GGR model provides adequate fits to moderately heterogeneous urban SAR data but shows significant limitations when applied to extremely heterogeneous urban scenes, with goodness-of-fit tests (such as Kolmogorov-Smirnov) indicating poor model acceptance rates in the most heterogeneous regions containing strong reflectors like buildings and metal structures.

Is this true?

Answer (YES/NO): YES